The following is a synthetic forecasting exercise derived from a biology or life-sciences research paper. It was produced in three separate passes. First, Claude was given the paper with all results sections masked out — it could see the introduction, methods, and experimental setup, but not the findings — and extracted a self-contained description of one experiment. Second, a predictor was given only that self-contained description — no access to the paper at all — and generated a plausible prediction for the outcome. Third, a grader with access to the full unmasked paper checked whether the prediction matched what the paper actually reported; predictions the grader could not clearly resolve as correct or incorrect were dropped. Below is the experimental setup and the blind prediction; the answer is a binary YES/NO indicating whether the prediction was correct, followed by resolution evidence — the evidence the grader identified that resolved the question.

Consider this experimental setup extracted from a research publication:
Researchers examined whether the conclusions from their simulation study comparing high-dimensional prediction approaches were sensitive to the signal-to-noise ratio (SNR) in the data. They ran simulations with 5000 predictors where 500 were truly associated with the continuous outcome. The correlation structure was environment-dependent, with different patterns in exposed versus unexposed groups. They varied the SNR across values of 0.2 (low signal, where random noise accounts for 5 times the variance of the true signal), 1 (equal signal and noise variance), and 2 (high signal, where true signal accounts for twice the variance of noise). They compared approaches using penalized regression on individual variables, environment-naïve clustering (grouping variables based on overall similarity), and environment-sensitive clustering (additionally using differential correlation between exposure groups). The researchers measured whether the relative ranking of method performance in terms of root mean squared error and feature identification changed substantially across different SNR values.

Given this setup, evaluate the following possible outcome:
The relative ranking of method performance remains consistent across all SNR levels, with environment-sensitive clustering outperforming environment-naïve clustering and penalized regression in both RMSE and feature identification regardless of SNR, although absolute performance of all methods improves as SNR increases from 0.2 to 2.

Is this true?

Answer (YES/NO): YES